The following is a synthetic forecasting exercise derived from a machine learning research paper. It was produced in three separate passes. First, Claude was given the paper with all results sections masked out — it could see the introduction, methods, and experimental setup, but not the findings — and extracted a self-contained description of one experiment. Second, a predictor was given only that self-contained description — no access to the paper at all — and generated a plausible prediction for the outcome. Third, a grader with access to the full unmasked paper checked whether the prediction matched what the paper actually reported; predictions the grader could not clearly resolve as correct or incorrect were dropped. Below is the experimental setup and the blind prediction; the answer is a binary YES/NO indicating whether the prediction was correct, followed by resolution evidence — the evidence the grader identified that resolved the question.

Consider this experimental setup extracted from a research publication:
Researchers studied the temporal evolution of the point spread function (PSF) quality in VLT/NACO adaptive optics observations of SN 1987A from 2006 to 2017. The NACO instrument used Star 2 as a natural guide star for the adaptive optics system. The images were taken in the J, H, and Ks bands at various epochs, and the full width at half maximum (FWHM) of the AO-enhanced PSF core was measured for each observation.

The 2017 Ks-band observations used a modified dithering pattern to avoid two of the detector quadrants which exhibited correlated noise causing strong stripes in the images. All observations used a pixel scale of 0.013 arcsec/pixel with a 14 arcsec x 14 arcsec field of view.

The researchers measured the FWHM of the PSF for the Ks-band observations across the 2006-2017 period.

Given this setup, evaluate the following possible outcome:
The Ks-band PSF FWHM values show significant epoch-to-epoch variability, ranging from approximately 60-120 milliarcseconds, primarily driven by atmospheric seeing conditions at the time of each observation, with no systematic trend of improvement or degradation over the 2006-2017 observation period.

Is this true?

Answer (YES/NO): NO